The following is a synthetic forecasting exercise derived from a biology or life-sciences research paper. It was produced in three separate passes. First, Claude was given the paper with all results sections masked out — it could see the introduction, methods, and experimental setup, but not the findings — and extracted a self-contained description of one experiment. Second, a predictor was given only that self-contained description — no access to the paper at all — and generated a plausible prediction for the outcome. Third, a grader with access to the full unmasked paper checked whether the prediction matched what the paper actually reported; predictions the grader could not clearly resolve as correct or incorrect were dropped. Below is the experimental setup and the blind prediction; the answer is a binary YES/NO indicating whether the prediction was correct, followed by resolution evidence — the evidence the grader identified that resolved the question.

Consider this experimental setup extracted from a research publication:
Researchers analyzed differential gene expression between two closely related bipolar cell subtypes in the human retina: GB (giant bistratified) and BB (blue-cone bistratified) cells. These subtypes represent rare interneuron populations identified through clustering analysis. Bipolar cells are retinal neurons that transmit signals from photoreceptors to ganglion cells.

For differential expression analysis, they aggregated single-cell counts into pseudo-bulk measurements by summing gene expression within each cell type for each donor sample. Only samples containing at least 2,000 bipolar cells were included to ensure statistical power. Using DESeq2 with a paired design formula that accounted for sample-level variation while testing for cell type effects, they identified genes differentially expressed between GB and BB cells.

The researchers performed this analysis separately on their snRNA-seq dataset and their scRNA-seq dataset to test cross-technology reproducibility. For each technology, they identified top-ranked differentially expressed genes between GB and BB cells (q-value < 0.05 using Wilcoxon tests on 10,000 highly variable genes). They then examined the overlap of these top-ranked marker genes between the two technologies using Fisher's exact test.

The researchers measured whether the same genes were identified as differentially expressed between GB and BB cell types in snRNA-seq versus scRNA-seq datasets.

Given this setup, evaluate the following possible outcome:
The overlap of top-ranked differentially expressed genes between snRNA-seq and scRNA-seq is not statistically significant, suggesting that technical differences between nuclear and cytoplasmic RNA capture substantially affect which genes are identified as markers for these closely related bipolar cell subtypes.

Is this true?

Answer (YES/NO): NO